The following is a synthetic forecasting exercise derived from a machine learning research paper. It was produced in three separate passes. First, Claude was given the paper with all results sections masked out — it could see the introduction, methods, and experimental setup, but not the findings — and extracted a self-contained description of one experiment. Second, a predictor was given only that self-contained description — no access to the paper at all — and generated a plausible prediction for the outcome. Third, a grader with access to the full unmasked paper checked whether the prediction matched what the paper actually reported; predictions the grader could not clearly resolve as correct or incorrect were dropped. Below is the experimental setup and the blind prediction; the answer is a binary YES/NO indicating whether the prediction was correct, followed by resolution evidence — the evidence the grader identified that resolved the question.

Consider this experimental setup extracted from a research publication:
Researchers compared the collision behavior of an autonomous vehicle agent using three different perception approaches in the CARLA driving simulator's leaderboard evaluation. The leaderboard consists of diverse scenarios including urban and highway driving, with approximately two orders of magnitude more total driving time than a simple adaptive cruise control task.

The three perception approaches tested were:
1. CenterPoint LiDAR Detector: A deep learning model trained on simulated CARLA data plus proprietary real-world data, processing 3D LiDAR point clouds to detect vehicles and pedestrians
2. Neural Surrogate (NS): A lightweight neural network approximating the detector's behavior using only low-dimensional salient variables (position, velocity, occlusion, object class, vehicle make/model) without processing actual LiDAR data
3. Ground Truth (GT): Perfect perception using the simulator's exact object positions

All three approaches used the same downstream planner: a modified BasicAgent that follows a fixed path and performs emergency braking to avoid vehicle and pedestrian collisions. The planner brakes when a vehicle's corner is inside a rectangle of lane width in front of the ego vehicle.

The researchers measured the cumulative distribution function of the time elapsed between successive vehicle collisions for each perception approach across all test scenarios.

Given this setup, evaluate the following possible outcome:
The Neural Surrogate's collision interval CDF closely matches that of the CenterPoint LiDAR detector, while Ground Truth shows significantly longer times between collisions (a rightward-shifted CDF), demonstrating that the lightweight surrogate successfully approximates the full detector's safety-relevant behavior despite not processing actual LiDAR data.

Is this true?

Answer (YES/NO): YES